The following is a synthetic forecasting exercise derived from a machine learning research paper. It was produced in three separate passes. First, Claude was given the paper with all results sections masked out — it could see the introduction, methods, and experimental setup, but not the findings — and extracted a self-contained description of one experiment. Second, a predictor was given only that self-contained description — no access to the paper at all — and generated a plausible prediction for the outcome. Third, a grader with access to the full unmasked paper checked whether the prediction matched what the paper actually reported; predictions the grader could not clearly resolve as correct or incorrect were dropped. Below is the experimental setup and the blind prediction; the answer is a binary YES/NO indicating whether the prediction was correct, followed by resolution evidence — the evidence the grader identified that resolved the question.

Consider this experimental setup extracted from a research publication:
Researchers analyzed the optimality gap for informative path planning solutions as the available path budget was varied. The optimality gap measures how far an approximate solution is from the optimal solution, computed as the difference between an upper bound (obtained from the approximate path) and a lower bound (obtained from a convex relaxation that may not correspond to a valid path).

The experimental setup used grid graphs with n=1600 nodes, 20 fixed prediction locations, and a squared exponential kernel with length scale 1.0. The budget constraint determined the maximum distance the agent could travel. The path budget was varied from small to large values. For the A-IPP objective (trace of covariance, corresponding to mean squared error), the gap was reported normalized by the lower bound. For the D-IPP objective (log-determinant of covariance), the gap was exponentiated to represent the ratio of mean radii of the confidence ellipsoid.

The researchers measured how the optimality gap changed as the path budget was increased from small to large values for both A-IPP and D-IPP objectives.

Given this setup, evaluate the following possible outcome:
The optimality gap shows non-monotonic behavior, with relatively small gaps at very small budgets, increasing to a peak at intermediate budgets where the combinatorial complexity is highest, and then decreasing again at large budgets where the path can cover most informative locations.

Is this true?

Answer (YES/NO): NO